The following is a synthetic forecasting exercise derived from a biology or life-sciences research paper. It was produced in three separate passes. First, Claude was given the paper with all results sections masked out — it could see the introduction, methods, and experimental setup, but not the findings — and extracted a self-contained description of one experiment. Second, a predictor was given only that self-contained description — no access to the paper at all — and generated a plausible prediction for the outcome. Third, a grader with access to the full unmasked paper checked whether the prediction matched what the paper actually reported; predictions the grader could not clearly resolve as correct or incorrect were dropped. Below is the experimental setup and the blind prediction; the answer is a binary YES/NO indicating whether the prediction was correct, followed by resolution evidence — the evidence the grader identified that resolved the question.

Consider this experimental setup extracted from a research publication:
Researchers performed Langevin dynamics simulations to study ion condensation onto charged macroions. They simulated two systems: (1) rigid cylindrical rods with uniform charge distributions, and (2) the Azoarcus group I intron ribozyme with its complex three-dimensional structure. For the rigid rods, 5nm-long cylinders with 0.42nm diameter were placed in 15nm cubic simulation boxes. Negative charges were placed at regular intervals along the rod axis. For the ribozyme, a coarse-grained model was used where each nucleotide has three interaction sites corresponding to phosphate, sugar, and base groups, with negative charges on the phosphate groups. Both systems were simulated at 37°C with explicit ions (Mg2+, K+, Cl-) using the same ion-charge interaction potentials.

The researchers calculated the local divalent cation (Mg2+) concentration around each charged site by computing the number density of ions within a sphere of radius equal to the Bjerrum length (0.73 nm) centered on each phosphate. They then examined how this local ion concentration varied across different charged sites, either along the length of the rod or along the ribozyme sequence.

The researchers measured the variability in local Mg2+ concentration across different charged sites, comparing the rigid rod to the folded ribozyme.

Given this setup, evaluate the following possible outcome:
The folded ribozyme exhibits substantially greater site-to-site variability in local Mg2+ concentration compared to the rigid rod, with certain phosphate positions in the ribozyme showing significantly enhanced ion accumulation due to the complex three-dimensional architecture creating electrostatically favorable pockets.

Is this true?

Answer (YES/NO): YES